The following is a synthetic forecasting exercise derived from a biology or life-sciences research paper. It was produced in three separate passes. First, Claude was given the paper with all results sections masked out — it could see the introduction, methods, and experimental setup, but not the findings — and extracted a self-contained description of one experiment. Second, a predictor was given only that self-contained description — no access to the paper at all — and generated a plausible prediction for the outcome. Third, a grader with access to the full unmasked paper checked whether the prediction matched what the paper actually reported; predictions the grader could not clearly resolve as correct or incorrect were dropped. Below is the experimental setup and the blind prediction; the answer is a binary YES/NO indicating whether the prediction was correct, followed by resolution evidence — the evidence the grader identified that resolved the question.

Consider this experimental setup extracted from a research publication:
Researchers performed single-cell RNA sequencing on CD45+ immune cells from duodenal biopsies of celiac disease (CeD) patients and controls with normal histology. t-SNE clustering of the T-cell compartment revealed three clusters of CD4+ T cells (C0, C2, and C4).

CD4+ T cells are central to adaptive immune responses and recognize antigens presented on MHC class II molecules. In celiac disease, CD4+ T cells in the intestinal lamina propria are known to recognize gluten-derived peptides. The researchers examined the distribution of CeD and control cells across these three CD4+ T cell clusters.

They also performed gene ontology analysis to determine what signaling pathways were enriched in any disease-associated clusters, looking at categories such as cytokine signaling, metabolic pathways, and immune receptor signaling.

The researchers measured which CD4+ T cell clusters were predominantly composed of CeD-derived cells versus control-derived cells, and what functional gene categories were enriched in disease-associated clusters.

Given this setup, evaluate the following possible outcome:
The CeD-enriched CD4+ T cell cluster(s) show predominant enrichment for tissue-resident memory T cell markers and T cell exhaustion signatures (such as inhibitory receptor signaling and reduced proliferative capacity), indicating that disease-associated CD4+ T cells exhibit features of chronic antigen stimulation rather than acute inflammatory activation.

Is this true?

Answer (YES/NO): NO